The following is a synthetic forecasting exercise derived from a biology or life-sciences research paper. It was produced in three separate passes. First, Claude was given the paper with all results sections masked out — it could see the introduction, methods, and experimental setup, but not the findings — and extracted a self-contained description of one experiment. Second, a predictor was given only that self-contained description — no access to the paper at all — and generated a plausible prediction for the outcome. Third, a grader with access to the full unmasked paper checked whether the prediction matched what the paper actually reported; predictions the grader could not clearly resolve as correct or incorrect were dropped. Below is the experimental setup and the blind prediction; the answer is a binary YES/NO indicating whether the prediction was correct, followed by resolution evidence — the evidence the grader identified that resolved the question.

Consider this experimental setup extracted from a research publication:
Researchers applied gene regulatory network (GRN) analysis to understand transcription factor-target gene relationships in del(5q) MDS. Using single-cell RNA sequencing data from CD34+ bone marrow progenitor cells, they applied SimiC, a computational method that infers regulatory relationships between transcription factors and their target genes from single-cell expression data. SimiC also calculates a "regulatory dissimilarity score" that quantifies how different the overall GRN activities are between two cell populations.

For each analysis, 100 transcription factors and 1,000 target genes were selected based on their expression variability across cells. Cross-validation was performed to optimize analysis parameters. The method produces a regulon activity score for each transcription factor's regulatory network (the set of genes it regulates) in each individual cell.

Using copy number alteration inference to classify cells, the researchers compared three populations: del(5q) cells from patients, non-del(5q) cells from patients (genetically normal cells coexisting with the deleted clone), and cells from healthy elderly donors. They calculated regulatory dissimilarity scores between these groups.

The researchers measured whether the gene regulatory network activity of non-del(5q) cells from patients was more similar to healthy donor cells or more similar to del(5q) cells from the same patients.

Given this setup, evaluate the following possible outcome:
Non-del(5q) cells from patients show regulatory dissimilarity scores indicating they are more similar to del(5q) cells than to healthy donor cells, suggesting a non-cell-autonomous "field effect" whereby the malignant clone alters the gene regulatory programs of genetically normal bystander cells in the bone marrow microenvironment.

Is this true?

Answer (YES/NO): YES